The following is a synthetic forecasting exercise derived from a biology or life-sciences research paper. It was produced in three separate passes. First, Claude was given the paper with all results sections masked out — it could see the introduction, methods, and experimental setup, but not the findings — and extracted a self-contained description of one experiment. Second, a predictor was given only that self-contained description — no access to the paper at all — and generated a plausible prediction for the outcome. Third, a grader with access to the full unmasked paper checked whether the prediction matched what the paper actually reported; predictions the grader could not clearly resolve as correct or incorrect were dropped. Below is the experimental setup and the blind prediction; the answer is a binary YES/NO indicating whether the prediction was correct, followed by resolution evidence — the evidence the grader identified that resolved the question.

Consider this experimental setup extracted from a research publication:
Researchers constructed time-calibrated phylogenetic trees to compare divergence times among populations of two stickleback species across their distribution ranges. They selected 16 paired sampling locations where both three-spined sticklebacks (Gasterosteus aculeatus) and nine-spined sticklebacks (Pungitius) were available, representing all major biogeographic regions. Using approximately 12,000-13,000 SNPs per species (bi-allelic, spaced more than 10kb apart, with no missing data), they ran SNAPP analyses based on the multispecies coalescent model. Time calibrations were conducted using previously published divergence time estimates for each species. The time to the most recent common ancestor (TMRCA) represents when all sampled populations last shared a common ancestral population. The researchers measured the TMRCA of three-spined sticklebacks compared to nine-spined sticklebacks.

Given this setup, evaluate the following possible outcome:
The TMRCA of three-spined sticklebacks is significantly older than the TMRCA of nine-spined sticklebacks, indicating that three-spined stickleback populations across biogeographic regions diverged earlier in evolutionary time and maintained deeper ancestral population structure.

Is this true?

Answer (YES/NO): NO